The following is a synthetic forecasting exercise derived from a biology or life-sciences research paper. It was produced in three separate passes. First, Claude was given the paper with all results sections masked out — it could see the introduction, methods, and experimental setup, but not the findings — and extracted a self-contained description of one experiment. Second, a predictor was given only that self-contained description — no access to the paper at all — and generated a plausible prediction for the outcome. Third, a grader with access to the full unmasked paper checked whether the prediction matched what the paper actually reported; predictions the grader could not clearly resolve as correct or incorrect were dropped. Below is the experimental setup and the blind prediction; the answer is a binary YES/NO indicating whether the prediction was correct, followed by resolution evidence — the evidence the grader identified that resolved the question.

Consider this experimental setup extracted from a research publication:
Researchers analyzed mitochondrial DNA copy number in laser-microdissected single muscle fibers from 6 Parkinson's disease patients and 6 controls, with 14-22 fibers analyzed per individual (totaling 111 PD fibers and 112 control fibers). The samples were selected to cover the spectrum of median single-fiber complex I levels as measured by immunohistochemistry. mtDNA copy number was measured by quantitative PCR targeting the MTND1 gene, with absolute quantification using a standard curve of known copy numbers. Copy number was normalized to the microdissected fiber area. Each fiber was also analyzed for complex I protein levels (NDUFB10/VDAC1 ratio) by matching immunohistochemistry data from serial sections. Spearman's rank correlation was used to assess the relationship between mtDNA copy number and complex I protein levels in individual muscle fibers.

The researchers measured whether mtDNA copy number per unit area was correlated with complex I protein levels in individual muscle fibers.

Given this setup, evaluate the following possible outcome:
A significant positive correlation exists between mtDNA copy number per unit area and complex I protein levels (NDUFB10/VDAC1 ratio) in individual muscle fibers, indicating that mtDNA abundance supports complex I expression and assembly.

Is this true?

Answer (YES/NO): YES